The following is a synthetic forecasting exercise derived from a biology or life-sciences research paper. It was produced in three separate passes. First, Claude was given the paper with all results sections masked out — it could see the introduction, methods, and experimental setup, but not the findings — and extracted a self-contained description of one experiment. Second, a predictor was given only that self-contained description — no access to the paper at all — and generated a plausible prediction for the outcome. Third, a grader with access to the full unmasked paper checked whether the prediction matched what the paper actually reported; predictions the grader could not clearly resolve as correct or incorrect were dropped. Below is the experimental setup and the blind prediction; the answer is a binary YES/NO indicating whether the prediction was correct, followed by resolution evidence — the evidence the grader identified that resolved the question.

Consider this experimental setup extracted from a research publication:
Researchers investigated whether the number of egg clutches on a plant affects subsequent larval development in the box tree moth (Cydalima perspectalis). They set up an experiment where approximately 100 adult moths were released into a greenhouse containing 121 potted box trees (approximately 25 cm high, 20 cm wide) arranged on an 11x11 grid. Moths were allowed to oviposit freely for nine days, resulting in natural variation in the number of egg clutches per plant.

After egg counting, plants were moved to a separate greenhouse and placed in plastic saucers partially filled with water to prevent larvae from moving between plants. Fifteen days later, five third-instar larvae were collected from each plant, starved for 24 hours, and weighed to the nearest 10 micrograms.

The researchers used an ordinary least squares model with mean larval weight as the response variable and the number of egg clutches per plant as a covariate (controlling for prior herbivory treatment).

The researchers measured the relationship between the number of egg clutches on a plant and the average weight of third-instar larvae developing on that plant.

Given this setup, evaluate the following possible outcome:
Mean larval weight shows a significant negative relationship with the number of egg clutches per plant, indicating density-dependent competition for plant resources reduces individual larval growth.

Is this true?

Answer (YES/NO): YES